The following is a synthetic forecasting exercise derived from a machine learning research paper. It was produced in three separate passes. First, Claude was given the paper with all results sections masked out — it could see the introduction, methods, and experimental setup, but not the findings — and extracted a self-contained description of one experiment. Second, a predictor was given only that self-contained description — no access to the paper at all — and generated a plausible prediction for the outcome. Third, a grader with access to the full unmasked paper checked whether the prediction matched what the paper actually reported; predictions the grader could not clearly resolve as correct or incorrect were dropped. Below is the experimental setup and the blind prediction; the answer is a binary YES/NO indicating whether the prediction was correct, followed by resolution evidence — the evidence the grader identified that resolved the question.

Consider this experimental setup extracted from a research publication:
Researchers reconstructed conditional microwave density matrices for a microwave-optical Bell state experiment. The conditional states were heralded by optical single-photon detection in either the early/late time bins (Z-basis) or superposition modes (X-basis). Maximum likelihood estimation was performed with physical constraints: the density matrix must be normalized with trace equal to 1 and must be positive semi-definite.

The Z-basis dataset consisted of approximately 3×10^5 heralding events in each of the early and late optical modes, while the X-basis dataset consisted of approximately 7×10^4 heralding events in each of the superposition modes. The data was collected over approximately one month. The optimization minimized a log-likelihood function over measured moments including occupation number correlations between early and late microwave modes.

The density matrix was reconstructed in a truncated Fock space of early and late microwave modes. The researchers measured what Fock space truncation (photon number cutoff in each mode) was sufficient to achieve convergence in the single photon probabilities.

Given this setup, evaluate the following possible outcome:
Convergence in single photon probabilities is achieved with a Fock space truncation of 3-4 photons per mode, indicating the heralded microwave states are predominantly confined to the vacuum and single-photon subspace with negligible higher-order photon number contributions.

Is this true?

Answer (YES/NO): NO